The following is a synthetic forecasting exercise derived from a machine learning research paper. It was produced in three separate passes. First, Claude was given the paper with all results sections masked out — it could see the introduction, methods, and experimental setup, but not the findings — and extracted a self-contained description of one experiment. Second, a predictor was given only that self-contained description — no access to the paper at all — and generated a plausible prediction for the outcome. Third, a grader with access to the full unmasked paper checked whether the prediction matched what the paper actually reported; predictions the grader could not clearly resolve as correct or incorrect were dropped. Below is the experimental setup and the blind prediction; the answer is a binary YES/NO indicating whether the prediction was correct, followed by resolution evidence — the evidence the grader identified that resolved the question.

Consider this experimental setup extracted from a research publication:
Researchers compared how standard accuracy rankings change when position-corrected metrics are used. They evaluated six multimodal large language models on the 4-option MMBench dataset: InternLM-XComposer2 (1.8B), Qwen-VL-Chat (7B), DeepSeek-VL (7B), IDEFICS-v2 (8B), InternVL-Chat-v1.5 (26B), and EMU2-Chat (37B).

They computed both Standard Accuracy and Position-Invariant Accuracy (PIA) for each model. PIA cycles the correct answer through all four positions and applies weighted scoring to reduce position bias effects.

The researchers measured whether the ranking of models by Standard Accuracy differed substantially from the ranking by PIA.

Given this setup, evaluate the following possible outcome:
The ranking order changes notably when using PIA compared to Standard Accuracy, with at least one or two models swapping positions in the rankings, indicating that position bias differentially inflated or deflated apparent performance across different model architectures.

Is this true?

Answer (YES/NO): NO